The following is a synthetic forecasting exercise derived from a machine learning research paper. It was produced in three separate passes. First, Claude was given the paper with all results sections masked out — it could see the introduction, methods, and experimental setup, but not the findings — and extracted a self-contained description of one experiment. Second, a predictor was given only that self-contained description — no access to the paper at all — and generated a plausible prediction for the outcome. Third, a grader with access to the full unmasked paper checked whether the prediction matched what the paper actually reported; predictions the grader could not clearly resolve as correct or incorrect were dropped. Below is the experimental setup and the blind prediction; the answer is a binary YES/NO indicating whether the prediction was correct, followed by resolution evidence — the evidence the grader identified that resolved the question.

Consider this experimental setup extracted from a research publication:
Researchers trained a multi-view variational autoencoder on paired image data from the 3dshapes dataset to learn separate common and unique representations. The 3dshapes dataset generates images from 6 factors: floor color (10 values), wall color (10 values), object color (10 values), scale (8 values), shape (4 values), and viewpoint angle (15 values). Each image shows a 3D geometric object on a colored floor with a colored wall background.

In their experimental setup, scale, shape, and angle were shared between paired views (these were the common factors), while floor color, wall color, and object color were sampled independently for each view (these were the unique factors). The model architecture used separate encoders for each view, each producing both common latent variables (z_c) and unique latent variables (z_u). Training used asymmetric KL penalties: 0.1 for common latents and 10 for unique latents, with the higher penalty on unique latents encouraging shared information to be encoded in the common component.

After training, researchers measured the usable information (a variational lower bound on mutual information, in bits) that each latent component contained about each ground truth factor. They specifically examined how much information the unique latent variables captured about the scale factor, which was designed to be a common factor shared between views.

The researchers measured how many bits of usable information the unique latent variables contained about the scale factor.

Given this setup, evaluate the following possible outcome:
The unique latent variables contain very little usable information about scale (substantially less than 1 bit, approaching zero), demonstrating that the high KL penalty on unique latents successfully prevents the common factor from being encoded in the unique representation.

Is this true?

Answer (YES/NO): YES